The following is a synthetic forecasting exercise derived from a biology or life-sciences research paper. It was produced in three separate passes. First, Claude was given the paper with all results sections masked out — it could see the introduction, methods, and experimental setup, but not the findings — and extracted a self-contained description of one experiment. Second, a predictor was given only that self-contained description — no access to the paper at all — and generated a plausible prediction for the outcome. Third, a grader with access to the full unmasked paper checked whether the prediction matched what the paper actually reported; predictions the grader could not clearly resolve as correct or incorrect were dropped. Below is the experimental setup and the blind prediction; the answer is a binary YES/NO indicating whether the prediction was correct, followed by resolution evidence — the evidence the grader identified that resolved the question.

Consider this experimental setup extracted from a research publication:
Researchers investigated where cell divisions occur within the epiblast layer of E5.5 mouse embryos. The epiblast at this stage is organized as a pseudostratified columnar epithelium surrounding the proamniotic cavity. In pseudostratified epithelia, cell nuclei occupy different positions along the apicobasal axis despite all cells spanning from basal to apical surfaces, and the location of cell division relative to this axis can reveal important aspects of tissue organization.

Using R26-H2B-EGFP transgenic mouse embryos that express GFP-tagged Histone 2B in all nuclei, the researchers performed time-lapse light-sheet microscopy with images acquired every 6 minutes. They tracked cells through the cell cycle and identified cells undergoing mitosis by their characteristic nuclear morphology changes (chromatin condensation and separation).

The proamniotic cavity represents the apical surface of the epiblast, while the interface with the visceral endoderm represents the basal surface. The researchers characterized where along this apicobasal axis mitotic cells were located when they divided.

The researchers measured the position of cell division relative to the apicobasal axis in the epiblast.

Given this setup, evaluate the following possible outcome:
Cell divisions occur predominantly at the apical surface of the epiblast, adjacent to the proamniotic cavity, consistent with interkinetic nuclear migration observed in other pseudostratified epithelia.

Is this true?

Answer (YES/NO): YES